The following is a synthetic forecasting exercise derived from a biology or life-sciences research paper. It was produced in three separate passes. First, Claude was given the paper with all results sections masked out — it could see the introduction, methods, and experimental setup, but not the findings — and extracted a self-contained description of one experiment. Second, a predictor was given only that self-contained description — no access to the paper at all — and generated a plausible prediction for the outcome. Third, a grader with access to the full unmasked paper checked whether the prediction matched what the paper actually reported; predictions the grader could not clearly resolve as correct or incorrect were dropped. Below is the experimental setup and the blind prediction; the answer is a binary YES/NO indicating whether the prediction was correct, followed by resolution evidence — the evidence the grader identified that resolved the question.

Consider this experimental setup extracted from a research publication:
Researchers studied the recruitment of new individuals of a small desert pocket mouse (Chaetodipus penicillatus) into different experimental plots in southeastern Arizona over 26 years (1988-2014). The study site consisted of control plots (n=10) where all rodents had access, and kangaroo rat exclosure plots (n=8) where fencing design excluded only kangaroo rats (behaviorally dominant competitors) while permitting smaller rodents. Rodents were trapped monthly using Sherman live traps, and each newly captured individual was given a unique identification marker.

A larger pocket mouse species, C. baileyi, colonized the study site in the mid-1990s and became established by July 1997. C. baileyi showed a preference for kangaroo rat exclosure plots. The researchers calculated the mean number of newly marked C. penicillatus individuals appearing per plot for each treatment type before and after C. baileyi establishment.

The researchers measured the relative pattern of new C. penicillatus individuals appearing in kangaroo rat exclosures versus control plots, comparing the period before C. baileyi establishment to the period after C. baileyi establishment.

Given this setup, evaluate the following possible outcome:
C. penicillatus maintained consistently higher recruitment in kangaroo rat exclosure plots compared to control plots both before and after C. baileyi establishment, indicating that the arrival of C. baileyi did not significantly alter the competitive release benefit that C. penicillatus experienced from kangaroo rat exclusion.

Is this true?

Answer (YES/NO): NO